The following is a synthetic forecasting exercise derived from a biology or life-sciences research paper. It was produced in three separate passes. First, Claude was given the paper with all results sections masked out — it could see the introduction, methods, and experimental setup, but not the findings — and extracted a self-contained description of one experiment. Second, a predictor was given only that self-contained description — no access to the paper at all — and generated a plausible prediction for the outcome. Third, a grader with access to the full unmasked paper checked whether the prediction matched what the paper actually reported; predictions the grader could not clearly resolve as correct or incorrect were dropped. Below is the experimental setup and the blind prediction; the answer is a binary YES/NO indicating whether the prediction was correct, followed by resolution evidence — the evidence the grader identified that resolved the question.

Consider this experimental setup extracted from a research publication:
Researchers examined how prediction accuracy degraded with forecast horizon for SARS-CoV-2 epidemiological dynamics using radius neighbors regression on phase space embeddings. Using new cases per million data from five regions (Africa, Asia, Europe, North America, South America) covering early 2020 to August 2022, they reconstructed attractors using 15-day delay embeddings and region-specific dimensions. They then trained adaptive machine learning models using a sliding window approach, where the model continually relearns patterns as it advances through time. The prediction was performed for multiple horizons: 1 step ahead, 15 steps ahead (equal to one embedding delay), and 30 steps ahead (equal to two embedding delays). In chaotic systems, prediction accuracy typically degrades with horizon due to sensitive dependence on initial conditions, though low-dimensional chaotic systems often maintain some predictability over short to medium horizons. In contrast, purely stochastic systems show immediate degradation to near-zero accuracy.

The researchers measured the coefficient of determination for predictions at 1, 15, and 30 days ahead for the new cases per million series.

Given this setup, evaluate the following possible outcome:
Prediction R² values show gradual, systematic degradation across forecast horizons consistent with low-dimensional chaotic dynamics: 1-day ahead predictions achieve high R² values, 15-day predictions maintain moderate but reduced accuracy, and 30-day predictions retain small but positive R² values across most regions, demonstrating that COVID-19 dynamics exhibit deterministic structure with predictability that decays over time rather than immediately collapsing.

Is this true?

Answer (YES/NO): NO